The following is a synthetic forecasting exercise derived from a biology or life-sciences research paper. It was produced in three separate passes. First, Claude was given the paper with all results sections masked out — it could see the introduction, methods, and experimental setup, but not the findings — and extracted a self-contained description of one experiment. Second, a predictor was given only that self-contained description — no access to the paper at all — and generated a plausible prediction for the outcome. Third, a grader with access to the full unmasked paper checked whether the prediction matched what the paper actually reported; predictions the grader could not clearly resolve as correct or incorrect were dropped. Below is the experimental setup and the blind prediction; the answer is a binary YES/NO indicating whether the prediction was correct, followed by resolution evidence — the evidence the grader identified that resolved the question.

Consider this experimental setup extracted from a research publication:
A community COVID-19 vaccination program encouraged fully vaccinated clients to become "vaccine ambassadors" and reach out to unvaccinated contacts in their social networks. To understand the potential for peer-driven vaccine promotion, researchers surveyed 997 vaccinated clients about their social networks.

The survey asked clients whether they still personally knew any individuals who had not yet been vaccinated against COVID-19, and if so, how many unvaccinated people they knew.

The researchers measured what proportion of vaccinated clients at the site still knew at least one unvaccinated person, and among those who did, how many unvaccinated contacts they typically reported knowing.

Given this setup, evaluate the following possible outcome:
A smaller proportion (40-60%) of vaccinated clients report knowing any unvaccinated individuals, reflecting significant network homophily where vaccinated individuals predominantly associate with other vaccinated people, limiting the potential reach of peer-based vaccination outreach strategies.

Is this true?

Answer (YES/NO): NO